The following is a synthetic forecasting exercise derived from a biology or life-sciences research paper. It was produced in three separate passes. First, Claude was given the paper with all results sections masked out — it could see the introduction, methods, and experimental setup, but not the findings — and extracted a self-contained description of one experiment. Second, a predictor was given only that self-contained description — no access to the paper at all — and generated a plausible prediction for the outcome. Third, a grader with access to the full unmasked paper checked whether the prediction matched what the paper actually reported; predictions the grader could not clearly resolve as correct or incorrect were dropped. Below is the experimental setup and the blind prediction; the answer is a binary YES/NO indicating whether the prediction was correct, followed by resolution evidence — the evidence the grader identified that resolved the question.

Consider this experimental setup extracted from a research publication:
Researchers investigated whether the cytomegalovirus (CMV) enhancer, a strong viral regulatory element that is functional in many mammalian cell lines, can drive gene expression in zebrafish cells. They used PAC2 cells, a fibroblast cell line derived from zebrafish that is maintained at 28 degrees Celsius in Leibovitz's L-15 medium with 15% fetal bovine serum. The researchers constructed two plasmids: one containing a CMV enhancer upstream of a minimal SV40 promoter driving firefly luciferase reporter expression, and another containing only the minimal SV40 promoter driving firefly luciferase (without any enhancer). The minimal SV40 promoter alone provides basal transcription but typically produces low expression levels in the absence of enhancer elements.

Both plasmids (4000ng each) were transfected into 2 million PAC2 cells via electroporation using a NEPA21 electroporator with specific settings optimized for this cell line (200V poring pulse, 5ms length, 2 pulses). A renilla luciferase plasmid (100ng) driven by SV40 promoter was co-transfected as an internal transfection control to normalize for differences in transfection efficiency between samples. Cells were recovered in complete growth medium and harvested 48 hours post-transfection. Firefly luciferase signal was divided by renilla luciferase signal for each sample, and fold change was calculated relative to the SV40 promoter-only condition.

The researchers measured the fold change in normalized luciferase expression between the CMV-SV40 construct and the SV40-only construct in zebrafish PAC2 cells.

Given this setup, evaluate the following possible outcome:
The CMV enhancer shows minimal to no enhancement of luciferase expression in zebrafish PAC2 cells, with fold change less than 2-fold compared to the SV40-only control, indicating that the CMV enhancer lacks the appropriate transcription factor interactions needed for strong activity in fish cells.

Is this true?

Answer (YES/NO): NO